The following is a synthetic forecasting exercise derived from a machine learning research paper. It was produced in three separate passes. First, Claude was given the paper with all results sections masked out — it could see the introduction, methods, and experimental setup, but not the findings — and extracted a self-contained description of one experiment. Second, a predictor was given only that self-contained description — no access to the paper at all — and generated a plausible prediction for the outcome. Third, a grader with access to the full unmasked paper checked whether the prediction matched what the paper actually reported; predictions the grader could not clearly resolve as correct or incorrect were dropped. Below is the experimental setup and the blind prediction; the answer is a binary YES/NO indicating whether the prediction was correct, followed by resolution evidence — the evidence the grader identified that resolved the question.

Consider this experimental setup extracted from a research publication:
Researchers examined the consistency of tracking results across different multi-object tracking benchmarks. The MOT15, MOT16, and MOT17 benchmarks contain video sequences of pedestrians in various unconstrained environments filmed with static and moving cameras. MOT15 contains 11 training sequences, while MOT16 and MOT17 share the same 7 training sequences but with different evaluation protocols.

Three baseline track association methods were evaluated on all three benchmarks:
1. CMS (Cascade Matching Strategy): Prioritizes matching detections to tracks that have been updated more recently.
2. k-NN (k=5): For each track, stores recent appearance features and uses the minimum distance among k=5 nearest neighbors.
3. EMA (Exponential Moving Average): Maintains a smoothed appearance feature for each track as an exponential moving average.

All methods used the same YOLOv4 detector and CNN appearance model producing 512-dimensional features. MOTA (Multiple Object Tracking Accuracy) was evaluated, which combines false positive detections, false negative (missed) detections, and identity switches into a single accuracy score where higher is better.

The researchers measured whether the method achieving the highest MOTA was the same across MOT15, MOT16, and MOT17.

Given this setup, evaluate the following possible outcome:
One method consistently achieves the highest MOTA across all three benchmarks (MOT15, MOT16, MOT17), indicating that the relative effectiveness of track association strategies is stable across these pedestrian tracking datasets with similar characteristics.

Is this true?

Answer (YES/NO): NO